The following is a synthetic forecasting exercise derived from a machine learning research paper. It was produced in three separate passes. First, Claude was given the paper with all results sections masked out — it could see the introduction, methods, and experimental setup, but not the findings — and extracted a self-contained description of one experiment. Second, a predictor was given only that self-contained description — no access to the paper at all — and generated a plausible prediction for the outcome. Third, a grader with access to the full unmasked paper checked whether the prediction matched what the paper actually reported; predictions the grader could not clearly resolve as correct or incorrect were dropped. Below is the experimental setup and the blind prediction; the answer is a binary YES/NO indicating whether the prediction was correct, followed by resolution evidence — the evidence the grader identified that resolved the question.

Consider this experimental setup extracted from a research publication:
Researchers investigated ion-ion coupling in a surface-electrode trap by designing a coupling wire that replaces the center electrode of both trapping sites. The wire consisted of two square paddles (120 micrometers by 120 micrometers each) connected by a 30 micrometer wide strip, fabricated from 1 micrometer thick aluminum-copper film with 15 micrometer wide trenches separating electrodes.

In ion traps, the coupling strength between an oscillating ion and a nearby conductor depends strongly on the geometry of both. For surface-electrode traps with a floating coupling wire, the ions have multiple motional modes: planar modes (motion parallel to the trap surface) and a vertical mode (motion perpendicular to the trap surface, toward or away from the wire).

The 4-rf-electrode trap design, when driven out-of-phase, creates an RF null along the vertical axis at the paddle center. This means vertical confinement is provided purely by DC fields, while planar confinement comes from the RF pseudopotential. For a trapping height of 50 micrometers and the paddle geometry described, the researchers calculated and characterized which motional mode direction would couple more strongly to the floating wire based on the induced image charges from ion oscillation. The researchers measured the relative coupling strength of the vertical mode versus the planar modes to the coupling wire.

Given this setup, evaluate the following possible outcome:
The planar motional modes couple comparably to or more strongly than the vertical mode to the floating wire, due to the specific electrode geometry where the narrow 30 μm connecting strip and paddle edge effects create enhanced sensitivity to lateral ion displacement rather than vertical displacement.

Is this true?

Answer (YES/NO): NO